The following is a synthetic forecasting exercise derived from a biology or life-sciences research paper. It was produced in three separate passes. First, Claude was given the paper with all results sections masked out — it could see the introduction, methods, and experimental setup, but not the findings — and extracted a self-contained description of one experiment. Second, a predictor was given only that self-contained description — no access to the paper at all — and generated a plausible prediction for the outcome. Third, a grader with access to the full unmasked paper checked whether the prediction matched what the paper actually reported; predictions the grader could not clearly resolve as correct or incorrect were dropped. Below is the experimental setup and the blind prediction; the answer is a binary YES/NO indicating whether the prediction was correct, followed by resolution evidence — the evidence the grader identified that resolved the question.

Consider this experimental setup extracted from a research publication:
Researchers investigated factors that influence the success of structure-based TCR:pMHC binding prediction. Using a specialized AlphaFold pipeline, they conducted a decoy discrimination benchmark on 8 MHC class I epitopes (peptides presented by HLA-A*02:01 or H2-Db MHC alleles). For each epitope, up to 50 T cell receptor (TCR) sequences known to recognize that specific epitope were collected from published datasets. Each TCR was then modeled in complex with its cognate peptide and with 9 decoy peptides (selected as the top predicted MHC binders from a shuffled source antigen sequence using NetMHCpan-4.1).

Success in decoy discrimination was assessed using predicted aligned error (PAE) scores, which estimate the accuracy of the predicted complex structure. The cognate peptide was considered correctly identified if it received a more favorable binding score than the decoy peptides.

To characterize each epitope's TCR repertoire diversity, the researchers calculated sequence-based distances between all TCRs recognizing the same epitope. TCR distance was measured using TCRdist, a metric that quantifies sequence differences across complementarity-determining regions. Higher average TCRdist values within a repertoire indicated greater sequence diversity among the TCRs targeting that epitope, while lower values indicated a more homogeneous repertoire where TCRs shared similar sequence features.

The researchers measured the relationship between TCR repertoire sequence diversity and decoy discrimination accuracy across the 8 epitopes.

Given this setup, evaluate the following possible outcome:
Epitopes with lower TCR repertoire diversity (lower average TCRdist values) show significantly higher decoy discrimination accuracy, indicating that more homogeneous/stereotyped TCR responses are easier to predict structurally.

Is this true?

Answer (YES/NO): YES